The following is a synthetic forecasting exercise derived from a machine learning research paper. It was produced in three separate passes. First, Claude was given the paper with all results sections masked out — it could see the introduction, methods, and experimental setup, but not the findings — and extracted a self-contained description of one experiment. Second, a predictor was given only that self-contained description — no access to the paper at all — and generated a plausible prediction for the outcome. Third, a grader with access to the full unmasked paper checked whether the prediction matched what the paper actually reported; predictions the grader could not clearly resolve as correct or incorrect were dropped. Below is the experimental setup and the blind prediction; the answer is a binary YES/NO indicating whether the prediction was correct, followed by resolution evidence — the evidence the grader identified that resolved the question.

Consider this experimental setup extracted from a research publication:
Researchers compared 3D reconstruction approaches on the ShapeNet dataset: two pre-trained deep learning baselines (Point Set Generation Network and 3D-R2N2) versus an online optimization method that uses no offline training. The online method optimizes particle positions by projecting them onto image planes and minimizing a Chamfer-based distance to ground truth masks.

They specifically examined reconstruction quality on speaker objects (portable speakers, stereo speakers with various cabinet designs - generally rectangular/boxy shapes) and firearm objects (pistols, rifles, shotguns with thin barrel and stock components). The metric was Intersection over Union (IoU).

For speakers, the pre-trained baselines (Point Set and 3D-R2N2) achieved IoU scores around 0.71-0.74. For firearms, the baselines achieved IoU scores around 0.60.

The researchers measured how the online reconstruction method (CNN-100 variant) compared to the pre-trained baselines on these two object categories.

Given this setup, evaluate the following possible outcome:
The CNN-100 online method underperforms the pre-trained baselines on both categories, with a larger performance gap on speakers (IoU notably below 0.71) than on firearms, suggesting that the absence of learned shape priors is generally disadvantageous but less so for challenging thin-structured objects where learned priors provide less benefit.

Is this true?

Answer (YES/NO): NO